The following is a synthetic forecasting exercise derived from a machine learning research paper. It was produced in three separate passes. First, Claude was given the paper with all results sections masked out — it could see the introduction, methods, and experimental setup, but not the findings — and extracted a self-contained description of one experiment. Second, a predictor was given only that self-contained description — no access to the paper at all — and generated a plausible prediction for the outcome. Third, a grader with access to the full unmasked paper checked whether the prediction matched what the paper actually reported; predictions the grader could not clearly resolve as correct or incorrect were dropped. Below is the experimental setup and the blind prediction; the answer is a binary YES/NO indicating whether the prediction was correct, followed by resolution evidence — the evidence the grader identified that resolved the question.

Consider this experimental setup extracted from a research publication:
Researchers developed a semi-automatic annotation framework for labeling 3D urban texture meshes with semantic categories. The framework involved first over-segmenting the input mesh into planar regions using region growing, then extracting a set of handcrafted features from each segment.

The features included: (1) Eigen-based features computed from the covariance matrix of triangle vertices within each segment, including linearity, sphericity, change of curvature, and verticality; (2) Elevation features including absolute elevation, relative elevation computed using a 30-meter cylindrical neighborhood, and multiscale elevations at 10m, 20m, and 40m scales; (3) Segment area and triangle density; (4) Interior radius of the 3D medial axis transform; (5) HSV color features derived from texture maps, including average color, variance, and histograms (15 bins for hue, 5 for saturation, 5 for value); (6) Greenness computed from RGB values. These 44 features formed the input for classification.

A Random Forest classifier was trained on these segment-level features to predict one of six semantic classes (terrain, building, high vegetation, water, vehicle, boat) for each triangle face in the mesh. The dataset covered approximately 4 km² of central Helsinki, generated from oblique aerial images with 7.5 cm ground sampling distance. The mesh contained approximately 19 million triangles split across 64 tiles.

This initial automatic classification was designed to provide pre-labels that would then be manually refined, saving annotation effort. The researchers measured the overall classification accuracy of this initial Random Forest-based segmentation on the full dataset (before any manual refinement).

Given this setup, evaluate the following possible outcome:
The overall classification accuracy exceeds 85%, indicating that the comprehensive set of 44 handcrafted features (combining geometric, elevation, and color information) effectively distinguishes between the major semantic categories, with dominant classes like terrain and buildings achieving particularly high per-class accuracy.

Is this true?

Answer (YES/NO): YES